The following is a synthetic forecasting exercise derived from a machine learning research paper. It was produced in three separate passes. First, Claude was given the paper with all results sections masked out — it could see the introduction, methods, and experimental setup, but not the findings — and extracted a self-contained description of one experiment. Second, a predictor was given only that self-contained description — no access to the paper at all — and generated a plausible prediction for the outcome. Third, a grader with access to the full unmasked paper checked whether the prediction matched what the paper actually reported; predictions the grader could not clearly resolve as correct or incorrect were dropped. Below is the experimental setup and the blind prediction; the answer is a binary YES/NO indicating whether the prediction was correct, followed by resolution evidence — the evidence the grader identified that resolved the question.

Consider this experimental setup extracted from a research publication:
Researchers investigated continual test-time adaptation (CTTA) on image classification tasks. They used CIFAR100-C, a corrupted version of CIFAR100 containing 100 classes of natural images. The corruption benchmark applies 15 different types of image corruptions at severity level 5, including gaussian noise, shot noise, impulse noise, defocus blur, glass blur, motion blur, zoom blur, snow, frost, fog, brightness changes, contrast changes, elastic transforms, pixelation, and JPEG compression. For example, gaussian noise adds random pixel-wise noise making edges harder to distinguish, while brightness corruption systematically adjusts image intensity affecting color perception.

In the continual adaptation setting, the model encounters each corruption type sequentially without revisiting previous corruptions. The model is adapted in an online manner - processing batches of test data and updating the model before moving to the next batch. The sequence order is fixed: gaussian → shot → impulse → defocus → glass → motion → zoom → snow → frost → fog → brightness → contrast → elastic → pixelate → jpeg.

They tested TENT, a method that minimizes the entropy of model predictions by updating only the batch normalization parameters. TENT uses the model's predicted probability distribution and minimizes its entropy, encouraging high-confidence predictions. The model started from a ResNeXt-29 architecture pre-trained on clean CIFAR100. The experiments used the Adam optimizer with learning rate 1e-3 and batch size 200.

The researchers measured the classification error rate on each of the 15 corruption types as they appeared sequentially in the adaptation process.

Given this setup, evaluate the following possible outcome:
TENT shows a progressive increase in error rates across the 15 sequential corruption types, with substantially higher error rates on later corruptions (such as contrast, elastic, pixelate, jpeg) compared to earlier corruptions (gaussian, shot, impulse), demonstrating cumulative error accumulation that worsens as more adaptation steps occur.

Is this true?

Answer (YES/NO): YES